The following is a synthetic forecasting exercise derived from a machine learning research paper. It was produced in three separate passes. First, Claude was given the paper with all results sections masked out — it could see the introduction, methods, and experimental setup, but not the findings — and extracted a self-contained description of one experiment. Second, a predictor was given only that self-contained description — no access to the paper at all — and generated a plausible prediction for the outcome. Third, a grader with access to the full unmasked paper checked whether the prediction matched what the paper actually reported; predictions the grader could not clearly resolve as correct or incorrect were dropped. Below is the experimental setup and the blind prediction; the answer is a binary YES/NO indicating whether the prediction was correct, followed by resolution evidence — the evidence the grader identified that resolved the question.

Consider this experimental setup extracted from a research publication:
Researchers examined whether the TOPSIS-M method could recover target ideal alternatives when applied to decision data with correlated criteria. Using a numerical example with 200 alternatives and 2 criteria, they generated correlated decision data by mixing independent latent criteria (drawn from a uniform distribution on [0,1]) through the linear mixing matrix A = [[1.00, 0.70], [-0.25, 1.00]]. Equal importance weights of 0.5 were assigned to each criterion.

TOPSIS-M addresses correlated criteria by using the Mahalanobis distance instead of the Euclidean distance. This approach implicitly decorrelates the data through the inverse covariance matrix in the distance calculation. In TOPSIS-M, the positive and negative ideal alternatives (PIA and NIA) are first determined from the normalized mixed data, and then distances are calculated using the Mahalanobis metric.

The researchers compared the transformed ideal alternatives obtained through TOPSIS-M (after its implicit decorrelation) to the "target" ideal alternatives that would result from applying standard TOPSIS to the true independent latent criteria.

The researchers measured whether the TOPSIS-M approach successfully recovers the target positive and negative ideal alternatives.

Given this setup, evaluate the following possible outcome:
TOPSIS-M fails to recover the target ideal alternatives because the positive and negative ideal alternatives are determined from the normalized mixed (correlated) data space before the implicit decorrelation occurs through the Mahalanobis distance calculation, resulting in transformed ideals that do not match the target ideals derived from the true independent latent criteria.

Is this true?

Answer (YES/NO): YES